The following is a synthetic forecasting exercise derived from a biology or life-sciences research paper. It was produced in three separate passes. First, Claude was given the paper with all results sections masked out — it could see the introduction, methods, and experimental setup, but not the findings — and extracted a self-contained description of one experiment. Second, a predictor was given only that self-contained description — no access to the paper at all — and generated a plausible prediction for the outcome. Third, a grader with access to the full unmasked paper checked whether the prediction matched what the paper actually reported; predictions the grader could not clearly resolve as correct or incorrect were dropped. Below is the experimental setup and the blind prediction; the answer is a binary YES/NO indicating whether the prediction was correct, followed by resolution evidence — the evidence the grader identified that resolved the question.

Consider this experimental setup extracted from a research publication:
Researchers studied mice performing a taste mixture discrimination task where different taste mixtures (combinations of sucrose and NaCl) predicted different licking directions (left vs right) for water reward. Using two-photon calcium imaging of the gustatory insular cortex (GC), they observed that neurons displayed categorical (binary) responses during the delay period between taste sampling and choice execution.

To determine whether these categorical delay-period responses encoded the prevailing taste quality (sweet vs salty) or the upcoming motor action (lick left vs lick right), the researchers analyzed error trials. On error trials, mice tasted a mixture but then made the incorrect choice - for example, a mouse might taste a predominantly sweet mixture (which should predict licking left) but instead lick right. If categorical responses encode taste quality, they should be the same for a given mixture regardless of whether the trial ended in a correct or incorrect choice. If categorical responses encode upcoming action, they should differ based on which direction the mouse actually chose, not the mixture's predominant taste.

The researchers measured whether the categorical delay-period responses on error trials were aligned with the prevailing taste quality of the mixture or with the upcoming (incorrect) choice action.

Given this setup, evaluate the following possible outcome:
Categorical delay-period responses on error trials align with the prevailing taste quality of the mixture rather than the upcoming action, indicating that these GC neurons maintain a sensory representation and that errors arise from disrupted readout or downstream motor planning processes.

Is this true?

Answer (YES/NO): NO